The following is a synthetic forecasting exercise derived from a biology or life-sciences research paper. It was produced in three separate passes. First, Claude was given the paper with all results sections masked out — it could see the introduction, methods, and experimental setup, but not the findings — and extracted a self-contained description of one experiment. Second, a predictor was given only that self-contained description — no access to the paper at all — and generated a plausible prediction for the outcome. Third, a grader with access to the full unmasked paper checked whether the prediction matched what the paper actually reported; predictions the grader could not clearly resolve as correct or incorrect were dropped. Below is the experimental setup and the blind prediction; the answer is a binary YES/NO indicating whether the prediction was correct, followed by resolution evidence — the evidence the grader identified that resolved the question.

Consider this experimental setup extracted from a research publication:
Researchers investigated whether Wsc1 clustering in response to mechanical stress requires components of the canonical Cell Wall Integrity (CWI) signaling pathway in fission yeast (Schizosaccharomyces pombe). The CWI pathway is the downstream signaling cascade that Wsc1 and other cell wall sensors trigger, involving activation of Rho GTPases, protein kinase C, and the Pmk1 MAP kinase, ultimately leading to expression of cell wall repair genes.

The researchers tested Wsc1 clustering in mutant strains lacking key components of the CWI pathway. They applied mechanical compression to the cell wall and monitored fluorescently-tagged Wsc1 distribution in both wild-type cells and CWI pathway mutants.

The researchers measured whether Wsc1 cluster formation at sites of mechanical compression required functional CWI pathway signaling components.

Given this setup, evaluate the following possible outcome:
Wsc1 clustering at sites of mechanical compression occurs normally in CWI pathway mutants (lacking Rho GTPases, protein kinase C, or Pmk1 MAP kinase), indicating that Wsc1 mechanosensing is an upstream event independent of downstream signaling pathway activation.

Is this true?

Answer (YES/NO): YES